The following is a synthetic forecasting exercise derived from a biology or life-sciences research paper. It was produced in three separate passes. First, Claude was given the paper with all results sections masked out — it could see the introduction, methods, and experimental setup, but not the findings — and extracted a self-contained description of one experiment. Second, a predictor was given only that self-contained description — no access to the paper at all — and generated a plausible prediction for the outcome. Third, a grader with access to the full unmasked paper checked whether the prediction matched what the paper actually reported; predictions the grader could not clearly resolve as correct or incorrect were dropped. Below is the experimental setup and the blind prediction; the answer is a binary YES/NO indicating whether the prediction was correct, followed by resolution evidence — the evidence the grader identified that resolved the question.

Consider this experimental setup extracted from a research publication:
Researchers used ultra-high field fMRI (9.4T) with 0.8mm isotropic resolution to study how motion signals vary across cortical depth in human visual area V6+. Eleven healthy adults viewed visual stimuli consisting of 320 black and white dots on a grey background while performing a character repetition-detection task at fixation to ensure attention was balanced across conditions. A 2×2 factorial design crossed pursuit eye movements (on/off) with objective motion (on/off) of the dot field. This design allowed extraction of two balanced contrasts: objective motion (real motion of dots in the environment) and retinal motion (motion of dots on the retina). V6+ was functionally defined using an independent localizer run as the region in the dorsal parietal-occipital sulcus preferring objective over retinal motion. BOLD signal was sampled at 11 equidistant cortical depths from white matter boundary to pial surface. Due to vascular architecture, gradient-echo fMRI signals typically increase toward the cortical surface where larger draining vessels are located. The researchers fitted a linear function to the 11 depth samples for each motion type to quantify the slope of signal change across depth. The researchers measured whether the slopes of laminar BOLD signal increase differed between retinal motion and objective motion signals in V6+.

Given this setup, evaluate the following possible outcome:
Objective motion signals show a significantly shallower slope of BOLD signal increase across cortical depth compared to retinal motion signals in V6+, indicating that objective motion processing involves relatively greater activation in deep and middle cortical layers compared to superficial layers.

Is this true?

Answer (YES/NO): NO